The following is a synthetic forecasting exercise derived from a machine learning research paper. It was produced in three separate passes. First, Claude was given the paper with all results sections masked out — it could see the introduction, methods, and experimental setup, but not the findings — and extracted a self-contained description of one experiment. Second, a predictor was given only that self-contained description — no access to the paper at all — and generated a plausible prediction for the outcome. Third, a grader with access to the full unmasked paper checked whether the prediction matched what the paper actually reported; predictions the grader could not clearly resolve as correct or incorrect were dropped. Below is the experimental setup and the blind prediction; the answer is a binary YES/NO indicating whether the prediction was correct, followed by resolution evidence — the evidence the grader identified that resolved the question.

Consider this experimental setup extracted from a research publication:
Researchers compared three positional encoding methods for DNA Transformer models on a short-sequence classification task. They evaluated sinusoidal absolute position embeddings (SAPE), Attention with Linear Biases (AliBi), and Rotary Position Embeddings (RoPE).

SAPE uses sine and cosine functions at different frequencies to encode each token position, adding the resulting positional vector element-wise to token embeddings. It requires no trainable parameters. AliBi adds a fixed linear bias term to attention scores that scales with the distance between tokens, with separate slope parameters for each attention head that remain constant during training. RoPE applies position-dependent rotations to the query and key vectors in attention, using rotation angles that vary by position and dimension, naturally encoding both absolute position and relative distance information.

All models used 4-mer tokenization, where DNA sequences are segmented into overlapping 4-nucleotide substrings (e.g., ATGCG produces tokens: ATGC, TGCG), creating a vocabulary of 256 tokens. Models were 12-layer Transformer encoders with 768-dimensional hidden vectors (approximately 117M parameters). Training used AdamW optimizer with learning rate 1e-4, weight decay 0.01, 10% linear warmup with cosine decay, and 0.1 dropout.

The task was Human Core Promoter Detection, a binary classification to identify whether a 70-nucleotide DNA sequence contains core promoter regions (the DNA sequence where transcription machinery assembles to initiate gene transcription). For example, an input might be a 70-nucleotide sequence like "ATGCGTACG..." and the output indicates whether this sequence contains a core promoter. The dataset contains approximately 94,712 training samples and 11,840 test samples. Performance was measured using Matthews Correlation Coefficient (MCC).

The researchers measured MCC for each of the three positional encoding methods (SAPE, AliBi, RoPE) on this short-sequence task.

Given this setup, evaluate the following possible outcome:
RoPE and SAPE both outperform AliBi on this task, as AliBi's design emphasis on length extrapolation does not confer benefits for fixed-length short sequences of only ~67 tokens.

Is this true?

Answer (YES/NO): NO